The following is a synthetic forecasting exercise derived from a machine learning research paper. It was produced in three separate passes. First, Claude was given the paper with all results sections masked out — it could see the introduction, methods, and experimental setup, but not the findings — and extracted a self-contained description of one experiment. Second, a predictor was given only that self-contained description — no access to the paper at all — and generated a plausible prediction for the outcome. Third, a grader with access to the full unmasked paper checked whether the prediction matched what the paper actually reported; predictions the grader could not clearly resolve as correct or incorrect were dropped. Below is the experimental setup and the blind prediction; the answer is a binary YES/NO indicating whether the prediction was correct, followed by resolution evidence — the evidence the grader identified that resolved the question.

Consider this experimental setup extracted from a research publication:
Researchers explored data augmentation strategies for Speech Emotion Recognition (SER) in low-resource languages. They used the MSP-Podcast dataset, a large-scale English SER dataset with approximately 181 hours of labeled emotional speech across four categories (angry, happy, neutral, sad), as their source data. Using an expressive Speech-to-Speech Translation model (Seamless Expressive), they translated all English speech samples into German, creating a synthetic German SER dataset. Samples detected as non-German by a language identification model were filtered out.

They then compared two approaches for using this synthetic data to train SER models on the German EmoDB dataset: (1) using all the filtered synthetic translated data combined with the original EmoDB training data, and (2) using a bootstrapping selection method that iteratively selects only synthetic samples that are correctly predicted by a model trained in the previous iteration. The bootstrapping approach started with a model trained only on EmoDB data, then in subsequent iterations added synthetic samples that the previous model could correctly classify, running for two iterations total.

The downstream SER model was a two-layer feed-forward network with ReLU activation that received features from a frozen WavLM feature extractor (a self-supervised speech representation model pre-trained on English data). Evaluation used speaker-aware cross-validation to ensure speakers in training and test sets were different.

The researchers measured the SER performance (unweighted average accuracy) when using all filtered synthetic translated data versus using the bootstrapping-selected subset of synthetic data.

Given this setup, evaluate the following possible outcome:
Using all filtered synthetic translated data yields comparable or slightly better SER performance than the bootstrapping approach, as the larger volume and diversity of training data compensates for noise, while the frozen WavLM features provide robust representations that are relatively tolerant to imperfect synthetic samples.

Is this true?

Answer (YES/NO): NO